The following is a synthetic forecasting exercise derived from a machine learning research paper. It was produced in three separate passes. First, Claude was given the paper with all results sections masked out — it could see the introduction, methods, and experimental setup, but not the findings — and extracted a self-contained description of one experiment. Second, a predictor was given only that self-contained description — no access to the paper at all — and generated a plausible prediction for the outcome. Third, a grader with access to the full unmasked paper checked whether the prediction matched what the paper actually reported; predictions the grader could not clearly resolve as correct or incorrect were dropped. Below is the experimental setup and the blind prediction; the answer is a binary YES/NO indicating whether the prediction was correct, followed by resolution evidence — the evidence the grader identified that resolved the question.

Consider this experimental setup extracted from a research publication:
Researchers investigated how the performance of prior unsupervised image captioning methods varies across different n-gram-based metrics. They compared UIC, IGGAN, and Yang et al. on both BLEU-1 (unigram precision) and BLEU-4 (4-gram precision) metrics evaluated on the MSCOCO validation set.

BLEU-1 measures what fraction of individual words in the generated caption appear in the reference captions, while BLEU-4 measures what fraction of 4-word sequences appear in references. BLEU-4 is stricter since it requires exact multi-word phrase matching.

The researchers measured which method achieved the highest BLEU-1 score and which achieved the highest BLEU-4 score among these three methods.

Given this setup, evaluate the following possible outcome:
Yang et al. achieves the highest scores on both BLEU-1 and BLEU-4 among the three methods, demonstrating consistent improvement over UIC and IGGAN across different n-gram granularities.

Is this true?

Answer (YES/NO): NO